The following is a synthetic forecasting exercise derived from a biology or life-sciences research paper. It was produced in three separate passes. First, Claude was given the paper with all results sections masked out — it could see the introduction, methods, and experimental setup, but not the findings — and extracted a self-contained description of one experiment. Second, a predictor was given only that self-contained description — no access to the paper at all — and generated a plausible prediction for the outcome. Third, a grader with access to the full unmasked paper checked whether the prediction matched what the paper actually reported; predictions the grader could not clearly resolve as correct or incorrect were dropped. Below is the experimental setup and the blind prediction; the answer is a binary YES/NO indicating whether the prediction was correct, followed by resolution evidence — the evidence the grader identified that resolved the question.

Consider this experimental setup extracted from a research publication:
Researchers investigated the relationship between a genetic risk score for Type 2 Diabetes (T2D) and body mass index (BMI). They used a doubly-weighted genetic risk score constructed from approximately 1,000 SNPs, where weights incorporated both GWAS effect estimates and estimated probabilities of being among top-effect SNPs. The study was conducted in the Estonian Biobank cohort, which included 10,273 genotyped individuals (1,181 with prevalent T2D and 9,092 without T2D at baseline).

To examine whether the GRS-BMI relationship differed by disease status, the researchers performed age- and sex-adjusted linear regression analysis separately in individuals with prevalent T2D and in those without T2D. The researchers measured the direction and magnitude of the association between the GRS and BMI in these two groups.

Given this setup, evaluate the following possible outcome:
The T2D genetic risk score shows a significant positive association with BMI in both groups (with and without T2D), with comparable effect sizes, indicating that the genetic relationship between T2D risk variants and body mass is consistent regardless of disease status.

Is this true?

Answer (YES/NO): NO